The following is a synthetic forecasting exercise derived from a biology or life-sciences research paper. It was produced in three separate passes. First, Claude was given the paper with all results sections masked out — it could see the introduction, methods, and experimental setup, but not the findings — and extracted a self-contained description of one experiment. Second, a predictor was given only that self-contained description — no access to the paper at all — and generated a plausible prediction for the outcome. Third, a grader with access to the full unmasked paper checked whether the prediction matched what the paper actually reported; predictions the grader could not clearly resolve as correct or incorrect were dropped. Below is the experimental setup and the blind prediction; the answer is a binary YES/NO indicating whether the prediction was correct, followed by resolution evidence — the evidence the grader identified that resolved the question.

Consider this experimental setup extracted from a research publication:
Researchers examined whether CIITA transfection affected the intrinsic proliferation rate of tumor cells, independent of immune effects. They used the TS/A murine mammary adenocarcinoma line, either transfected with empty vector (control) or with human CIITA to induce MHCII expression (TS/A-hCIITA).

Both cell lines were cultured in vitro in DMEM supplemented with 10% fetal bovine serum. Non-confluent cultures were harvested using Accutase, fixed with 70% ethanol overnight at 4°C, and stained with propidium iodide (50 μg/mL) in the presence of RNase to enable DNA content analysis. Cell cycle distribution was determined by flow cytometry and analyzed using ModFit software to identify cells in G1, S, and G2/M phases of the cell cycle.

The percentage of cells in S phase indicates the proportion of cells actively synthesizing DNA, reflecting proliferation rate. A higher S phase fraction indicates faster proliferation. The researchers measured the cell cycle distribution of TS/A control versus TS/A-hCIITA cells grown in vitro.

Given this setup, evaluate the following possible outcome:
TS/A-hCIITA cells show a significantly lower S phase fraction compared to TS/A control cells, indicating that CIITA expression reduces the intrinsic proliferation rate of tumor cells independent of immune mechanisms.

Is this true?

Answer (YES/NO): NO